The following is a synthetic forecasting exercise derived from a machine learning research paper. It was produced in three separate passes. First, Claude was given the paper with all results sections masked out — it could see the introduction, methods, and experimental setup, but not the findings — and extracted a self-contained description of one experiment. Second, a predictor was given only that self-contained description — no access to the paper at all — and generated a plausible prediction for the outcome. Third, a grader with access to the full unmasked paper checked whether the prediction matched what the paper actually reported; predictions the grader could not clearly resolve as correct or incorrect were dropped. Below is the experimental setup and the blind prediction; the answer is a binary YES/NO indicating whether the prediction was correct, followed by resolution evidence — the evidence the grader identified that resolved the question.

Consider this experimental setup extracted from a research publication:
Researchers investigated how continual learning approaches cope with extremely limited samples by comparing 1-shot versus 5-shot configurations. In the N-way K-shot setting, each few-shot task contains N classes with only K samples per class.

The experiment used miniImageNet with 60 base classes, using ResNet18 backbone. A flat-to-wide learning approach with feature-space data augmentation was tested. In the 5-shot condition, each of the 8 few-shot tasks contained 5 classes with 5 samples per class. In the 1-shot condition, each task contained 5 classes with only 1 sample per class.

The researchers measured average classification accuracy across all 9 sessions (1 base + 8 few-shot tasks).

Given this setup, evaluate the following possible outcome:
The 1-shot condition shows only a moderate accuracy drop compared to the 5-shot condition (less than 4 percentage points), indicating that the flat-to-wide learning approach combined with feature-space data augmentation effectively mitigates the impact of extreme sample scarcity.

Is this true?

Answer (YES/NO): YES